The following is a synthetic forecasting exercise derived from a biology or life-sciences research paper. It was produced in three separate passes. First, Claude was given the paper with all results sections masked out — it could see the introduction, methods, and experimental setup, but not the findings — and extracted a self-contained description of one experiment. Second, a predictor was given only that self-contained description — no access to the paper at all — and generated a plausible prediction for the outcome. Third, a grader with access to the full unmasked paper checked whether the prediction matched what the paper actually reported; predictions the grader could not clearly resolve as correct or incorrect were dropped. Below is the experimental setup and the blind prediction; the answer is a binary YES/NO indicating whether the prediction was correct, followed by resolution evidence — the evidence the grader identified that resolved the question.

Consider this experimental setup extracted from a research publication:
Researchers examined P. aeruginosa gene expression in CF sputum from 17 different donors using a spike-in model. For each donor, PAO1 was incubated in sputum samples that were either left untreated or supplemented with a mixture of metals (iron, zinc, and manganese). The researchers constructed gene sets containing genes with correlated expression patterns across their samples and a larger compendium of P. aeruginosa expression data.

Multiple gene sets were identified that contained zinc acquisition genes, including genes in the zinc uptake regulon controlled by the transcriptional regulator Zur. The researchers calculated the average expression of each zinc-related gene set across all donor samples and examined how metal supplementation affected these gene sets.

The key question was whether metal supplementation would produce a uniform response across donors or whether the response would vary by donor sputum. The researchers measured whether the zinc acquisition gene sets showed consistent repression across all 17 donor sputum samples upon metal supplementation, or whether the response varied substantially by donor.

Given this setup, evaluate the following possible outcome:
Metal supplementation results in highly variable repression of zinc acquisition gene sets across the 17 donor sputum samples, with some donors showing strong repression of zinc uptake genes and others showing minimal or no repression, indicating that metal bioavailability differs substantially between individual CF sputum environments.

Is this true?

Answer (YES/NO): NO